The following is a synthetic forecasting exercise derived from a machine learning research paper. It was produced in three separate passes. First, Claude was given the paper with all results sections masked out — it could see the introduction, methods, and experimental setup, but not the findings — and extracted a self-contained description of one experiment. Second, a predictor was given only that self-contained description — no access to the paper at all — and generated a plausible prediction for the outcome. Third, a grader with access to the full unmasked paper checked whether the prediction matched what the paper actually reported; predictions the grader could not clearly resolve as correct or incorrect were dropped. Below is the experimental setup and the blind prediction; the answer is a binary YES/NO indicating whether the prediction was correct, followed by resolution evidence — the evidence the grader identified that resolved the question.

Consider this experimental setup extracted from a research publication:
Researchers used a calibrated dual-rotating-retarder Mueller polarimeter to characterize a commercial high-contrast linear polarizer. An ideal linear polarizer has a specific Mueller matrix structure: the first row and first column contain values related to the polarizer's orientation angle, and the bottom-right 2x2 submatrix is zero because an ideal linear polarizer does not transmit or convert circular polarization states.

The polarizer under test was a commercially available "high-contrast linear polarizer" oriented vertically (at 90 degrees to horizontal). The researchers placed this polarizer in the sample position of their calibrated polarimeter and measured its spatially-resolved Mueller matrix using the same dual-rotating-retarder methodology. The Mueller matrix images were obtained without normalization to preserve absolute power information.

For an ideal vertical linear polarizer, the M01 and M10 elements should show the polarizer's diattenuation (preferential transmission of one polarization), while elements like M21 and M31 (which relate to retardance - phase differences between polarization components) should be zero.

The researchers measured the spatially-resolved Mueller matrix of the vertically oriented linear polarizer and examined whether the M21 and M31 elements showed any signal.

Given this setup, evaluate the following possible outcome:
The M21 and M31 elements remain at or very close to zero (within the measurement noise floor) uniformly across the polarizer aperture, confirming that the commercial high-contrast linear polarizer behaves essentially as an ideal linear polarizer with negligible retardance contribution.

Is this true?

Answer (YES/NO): NO